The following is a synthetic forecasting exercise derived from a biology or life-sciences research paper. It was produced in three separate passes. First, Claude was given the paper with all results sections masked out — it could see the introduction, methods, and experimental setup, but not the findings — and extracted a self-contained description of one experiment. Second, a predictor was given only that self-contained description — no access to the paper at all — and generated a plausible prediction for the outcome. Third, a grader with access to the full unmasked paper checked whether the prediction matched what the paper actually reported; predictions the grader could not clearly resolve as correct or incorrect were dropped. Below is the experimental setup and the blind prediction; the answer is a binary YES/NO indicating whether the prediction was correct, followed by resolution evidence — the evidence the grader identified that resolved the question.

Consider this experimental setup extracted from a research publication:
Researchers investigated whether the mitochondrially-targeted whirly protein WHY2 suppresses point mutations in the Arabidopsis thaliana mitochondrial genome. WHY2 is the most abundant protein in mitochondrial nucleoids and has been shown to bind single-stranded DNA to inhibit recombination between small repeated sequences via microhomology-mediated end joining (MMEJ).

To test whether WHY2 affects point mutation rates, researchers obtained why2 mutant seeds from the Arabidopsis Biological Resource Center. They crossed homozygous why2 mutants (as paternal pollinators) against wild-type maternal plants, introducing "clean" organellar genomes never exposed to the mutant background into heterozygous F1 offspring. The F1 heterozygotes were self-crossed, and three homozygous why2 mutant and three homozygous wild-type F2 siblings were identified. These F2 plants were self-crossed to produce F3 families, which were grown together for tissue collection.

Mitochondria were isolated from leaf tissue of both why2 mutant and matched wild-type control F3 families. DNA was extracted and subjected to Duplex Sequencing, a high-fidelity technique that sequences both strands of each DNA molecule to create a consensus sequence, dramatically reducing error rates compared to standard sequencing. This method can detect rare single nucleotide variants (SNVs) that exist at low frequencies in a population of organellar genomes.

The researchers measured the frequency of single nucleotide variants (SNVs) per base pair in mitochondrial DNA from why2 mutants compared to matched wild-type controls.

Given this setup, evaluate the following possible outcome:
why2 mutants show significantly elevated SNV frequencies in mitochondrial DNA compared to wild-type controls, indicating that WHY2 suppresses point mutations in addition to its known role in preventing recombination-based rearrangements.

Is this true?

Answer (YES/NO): NO